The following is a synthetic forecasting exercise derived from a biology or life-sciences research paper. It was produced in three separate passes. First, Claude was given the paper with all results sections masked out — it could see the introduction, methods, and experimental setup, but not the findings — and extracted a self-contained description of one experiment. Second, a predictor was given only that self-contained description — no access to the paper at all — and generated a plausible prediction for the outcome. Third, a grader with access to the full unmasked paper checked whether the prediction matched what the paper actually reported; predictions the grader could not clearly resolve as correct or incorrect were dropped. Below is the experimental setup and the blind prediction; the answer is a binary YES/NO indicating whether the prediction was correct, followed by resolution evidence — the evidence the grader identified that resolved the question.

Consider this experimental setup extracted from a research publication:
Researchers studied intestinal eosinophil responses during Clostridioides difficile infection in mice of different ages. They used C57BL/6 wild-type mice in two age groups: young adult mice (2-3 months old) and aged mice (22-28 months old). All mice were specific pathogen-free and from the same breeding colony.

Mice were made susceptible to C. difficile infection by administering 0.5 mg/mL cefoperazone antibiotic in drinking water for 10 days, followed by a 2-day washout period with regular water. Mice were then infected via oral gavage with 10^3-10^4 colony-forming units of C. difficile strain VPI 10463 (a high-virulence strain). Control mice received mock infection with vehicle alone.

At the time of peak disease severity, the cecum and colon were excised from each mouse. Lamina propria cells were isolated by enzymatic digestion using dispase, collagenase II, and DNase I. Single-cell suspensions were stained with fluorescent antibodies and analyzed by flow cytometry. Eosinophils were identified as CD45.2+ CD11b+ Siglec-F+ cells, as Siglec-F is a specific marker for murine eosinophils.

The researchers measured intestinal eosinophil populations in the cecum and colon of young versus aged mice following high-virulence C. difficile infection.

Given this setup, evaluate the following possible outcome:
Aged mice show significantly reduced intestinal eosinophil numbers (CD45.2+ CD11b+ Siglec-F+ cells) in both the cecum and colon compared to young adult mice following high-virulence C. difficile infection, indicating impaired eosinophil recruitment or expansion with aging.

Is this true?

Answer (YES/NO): YES